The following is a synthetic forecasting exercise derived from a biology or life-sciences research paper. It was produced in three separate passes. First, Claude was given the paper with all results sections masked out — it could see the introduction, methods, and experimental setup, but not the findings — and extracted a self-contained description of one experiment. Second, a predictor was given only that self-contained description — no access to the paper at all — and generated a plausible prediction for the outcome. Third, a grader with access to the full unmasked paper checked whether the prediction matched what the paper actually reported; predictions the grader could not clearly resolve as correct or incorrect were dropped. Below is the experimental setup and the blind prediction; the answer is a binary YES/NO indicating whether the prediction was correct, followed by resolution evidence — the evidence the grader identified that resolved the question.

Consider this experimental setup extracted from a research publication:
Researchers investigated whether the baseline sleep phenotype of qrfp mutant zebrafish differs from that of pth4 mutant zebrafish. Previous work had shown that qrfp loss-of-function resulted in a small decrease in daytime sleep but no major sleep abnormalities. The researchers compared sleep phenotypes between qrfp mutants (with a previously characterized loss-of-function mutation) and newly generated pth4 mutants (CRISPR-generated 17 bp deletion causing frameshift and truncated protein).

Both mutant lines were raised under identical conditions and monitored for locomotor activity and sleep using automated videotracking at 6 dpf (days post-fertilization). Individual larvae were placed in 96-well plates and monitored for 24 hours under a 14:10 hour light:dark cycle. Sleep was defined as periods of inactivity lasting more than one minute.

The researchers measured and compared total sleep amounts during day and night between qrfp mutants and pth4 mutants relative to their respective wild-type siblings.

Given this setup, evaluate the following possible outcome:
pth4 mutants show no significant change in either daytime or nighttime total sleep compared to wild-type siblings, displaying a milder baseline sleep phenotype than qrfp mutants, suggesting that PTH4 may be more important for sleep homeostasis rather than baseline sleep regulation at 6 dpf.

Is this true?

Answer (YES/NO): YES